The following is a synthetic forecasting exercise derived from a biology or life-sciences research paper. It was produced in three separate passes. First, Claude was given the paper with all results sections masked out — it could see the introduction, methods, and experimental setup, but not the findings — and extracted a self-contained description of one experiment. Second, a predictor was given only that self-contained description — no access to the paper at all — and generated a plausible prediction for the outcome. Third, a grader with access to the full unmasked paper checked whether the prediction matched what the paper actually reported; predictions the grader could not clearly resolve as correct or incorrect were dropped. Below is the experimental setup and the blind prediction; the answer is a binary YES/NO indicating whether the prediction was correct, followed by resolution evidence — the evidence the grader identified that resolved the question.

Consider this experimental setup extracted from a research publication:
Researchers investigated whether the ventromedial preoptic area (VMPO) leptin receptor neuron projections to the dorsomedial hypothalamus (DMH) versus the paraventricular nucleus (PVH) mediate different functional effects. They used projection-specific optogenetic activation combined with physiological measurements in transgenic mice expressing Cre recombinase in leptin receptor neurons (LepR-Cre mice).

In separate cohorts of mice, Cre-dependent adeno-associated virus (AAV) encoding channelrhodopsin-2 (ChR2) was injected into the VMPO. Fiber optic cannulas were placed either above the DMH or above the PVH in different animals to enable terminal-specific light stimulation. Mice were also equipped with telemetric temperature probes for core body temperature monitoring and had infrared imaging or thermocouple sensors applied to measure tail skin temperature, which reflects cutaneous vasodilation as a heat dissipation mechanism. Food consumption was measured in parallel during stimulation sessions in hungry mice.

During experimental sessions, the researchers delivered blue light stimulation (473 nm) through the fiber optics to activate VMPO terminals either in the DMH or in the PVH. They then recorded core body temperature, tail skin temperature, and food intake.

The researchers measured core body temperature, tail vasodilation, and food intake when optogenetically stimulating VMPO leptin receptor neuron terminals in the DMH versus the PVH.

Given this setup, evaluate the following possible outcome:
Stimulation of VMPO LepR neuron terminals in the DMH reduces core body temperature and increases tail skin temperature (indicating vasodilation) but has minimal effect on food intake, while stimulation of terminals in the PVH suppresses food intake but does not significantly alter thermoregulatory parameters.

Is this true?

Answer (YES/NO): NO